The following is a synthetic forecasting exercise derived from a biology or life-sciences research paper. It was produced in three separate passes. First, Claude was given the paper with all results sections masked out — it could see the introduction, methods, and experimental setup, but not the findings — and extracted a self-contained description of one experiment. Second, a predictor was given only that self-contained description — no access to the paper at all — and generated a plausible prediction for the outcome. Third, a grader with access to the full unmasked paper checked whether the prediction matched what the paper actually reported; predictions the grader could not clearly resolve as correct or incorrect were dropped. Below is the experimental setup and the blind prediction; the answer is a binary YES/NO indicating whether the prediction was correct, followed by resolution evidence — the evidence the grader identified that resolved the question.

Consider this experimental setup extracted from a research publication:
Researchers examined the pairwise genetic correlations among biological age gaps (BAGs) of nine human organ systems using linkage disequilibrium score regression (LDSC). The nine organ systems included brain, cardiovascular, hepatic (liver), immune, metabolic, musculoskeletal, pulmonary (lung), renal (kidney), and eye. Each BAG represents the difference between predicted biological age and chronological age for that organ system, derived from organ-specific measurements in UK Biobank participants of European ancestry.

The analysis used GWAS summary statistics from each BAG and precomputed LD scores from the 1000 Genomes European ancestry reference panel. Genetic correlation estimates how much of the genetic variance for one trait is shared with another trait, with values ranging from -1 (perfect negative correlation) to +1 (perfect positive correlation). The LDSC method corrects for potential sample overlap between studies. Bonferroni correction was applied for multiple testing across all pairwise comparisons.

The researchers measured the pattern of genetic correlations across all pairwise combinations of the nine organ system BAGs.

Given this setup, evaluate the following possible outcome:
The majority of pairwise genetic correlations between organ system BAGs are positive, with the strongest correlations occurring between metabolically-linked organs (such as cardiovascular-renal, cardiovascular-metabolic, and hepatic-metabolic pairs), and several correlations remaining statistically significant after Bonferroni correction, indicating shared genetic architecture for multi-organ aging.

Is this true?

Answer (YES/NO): NO